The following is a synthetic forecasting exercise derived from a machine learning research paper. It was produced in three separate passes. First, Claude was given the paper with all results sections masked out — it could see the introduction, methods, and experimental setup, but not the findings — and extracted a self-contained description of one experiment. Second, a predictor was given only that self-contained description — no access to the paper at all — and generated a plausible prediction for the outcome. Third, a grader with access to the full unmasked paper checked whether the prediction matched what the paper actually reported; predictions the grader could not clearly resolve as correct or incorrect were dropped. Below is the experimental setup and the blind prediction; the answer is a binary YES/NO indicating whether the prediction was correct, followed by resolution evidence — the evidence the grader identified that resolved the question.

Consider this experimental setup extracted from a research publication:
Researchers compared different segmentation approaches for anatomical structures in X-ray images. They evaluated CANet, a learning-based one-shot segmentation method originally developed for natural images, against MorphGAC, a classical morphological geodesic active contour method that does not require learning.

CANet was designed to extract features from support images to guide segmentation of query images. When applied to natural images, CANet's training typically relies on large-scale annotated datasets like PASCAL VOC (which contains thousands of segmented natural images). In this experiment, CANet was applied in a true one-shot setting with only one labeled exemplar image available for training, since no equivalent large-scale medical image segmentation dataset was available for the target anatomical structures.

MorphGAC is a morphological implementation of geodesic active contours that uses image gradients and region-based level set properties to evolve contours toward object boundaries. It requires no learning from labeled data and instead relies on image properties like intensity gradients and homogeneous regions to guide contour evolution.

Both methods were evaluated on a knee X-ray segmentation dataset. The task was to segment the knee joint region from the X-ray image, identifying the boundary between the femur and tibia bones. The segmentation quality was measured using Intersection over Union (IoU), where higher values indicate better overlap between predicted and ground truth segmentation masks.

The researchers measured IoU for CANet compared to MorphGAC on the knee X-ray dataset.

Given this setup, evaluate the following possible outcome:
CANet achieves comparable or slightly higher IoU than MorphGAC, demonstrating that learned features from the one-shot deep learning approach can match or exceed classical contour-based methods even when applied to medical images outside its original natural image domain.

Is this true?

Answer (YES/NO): NO